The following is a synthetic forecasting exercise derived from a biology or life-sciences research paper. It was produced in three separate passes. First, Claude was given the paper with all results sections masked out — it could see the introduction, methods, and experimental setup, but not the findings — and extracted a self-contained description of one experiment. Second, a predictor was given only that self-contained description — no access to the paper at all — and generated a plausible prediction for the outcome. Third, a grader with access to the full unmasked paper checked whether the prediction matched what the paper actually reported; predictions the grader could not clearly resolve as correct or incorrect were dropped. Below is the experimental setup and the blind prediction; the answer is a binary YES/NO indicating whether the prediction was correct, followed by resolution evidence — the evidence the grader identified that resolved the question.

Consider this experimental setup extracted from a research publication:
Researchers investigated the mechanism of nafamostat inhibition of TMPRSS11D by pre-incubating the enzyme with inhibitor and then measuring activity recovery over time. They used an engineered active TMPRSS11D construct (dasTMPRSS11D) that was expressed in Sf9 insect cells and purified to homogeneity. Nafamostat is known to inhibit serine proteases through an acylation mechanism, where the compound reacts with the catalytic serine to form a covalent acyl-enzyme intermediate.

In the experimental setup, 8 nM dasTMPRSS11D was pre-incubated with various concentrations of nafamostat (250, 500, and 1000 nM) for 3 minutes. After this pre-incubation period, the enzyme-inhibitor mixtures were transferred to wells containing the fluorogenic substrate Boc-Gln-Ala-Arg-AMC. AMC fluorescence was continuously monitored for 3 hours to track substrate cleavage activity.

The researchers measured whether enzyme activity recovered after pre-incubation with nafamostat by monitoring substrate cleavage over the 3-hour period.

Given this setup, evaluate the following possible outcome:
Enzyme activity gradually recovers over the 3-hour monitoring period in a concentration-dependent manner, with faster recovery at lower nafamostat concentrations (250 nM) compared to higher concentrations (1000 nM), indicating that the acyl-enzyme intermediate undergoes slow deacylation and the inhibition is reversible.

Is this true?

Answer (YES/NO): NO